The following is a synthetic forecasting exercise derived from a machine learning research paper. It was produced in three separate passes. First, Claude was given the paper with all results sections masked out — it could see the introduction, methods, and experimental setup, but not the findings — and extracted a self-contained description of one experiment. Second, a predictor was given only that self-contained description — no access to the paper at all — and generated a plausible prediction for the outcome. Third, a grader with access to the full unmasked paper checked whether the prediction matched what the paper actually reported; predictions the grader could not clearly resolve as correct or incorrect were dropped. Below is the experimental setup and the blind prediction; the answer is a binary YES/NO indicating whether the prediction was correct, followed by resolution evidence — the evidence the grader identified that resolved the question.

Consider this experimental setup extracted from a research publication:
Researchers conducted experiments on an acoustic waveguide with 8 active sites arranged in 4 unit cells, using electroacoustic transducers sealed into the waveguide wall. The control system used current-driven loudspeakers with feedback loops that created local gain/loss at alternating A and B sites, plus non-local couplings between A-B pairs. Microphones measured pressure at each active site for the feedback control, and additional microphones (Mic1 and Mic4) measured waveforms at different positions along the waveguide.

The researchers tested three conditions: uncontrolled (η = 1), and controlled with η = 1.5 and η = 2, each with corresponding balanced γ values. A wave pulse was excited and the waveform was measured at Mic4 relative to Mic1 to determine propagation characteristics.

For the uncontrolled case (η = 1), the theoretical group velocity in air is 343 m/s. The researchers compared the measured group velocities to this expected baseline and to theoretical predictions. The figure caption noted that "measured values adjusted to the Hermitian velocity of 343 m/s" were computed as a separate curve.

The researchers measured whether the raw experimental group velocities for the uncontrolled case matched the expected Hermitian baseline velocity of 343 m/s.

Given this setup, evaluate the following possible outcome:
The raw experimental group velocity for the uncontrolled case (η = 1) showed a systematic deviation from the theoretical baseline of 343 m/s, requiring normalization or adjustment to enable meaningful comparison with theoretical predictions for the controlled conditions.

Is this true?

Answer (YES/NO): YES